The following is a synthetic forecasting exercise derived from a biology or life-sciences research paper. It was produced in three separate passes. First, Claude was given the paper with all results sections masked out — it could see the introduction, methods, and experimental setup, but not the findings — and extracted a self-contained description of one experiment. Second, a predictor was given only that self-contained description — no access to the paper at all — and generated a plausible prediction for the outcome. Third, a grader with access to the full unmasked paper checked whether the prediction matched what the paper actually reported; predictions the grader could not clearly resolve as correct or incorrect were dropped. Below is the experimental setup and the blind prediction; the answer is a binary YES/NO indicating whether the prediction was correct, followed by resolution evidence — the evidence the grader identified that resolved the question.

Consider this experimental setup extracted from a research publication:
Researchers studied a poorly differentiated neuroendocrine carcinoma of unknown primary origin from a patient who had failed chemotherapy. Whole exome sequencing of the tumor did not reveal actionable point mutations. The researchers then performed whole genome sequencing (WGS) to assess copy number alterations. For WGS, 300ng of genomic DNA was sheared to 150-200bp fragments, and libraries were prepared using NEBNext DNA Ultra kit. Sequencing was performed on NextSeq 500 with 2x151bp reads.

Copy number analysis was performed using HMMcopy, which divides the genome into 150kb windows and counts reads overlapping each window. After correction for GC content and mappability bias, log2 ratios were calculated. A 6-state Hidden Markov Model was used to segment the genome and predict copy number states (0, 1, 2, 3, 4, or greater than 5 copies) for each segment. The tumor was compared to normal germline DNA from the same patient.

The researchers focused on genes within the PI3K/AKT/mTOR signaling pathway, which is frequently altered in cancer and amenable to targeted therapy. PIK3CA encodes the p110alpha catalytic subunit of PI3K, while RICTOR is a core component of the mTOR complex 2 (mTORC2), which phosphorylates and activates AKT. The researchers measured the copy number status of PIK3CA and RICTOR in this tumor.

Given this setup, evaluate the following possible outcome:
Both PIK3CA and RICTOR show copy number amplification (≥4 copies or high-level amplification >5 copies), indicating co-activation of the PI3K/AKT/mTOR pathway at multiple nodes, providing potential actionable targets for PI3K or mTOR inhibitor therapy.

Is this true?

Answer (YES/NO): YES